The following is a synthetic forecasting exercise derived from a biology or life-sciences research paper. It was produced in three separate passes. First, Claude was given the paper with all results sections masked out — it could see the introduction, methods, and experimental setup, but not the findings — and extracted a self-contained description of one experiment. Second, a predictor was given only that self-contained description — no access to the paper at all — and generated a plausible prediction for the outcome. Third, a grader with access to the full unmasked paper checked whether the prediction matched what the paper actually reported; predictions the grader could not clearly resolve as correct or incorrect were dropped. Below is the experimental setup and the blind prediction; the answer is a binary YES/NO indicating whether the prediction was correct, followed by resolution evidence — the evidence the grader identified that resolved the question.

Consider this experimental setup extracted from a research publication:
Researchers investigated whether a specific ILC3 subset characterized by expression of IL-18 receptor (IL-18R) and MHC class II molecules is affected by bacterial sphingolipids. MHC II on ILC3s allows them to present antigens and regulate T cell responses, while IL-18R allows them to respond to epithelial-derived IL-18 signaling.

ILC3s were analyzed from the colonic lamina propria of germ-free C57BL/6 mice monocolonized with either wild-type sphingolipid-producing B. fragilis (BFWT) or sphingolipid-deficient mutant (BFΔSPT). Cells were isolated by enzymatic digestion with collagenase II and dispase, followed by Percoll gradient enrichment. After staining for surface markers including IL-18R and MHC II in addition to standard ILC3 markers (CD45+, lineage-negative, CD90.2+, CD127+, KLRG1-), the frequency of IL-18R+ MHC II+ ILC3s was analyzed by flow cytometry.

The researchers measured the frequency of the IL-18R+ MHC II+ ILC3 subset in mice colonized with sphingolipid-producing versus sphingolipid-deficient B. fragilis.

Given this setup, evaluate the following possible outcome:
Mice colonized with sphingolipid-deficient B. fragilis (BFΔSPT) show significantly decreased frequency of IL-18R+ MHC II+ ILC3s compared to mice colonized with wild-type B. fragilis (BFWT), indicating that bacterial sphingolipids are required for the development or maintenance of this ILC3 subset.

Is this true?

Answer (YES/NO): NO